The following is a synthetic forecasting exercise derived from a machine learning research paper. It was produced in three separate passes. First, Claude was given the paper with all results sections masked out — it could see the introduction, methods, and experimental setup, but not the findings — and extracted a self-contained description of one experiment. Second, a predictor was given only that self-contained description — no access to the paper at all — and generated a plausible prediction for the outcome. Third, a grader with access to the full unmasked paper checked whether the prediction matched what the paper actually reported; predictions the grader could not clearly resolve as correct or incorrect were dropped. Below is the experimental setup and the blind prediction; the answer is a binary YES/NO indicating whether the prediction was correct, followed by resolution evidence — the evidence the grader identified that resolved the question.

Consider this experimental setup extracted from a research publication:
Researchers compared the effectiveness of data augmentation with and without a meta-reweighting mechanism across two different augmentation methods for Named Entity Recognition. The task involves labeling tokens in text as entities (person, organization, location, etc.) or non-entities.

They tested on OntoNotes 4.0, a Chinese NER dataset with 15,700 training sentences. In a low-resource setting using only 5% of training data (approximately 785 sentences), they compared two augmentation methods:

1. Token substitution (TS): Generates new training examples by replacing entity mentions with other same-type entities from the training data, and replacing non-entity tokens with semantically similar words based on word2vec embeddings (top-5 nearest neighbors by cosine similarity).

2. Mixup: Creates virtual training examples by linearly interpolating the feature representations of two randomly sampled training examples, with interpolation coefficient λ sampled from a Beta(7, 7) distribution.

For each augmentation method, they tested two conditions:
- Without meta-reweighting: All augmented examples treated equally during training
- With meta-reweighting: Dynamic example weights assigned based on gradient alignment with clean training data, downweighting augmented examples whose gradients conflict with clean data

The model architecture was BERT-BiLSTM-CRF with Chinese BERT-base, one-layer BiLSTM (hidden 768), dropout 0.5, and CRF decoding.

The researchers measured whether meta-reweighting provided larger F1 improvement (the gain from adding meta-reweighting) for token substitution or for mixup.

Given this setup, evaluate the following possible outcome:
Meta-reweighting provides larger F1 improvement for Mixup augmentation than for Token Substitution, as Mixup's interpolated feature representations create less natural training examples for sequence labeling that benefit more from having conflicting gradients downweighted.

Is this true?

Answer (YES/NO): NO